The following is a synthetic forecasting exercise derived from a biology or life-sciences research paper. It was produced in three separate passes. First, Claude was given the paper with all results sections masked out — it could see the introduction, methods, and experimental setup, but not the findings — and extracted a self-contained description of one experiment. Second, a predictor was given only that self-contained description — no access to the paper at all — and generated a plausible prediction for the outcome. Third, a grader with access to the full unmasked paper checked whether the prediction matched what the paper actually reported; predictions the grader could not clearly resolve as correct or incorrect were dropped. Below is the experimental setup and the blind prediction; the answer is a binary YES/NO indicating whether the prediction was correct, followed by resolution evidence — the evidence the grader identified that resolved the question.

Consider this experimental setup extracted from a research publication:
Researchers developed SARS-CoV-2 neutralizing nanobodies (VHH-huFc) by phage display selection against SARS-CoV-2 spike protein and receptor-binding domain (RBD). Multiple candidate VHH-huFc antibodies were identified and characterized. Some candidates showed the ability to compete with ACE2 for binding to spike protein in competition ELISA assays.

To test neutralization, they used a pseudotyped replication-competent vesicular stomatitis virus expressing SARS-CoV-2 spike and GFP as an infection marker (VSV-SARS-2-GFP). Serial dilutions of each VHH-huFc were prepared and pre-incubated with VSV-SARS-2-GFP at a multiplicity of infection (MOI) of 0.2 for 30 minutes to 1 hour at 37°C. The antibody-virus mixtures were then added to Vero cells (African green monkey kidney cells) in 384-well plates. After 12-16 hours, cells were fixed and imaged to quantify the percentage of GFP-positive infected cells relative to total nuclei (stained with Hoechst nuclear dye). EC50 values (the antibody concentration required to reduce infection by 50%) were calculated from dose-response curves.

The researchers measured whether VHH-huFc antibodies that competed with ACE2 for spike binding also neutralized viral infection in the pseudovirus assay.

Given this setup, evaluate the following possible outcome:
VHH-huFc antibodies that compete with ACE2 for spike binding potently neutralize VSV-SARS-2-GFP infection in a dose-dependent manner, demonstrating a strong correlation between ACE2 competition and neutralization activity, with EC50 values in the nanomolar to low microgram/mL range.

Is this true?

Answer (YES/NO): NO